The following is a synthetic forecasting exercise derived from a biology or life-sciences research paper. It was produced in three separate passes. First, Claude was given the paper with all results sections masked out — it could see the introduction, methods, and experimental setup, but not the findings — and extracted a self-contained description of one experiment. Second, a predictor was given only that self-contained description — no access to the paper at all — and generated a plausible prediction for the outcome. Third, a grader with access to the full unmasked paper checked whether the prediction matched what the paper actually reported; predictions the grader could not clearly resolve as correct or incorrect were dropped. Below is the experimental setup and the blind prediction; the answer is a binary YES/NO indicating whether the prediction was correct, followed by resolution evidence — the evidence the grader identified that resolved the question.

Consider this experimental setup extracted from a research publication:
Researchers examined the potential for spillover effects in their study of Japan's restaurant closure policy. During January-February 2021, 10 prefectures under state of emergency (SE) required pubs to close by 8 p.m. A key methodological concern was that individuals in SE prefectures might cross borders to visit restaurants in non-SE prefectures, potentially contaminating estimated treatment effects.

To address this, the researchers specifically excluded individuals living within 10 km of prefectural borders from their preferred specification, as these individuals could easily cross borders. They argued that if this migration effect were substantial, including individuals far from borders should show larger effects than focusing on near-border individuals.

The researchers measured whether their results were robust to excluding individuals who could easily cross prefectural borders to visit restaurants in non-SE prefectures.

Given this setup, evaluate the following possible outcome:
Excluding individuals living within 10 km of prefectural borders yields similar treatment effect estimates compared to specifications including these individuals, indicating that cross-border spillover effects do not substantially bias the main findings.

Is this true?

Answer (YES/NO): NO